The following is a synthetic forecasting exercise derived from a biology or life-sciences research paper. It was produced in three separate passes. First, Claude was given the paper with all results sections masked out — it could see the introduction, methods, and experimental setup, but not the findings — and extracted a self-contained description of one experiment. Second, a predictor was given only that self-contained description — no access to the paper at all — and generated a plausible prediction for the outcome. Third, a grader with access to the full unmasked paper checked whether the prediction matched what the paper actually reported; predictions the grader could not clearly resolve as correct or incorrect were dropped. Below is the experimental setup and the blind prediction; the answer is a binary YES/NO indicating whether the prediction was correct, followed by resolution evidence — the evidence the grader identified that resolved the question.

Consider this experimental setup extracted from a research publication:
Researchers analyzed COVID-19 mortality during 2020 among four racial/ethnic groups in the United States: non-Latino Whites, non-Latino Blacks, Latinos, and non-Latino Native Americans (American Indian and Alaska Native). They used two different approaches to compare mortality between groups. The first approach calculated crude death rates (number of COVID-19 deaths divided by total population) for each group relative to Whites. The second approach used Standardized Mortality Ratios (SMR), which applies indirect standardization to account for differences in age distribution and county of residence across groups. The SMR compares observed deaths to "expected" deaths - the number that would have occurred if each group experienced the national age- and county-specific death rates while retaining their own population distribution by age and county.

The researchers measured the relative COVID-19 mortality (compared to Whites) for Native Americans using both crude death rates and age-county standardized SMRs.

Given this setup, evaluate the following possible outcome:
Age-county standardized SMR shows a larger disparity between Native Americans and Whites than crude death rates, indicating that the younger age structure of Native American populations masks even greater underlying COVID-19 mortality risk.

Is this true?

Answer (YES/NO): YES